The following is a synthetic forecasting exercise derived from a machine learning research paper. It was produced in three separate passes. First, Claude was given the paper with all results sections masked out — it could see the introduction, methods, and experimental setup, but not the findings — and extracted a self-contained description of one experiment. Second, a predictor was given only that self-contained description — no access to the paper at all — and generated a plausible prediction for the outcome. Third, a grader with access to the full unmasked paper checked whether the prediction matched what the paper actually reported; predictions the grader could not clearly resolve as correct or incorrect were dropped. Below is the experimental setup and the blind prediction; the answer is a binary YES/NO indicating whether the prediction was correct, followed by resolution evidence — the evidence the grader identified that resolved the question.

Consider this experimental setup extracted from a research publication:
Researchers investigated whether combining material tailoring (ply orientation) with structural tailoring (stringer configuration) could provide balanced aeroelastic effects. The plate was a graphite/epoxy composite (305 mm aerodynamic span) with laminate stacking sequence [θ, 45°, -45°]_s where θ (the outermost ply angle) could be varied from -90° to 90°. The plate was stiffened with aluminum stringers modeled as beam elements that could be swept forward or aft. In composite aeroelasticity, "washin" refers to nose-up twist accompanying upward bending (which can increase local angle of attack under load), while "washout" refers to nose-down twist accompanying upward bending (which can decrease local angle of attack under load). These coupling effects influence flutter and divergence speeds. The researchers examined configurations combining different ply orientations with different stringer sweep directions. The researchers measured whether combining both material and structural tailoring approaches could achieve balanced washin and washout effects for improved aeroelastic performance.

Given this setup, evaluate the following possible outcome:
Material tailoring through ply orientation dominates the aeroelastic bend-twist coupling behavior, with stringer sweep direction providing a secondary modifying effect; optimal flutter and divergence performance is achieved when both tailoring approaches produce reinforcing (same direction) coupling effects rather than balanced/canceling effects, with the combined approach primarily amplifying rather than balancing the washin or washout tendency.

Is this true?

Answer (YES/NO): NO